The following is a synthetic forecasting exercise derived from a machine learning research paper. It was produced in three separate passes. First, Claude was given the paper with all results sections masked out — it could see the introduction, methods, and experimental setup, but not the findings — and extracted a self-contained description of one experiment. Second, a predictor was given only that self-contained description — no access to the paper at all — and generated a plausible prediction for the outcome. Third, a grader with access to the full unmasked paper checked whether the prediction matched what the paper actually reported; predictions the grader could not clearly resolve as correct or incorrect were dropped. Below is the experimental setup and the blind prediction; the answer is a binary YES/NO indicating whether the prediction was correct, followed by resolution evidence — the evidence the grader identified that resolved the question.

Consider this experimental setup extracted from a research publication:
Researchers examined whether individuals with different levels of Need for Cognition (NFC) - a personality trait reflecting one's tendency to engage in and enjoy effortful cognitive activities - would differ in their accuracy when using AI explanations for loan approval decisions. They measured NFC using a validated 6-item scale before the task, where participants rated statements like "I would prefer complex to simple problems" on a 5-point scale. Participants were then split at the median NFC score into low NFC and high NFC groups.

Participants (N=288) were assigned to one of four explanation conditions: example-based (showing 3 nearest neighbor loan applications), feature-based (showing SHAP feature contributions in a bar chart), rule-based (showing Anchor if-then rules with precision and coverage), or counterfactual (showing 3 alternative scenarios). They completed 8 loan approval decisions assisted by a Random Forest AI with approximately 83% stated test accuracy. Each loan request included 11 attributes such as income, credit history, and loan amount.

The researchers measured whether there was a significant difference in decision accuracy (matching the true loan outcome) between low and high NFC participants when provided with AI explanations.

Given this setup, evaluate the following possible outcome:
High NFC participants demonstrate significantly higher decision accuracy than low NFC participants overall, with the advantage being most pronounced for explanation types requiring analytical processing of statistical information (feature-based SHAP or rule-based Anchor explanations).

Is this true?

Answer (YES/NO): NO